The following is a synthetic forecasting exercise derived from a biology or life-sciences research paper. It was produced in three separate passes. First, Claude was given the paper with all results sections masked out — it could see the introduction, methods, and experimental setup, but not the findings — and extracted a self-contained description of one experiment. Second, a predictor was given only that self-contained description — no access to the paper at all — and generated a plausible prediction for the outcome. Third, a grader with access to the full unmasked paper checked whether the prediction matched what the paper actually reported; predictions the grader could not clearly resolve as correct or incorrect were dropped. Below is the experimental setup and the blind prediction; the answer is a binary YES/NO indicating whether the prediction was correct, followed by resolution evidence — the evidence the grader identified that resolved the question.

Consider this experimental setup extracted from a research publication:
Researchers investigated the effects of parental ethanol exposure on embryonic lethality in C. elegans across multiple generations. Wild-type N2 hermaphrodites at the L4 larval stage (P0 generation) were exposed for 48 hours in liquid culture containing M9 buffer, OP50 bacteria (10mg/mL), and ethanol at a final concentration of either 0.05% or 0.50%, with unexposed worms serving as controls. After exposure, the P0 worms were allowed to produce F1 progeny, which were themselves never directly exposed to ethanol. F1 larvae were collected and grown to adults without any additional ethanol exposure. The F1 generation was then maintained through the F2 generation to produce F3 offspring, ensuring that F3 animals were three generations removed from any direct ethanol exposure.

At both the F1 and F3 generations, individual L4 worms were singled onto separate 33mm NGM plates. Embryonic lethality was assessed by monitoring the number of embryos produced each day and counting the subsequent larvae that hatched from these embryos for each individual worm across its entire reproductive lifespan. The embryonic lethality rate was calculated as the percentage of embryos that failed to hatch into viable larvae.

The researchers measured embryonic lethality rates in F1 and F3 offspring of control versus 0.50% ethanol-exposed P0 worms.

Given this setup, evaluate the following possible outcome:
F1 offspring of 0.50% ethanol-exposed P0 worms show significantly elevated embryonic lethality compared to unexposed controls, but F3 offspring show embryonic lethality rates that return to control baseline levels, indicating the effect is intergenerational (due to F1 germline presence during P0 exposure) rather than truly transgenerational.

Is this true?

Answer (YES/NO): NO